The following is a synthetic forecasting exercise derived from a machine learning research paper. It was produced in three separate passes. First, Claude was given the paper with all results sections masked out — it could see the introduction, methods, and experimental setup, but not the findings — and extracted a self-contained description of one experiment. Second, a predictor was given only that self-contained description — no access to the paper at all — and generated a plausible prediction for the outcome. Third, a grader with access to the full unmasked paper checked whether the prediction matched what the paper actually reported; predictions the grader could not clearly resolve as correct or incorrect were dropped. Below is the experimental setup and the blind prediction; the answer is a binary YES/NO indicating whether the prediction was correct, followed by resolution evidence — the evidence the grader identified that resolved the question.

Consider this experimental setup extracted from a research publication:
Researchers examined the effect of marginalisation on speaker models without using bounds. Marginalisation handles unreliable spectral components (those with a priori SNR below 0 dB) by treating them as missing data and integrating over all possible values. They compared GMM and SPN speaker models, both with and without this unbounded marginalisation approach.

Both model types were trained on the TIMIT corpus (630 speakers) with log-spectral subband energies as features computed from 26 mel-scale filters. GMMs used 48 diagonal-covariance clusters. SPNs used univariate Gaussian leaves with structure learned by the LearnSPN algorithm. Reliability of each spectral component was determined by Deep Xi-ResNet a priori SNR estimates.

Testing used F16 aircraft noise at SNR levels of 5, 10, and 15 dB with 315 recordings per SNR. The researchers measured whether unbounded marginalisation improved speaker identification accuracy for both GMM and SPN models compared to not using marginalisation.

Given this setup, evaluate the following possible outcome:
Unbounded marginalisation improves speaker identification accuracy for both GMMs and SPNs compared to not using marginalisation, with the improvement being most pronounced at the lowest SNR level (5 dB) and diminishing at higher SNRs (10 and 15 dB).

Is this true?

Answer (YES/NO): NO